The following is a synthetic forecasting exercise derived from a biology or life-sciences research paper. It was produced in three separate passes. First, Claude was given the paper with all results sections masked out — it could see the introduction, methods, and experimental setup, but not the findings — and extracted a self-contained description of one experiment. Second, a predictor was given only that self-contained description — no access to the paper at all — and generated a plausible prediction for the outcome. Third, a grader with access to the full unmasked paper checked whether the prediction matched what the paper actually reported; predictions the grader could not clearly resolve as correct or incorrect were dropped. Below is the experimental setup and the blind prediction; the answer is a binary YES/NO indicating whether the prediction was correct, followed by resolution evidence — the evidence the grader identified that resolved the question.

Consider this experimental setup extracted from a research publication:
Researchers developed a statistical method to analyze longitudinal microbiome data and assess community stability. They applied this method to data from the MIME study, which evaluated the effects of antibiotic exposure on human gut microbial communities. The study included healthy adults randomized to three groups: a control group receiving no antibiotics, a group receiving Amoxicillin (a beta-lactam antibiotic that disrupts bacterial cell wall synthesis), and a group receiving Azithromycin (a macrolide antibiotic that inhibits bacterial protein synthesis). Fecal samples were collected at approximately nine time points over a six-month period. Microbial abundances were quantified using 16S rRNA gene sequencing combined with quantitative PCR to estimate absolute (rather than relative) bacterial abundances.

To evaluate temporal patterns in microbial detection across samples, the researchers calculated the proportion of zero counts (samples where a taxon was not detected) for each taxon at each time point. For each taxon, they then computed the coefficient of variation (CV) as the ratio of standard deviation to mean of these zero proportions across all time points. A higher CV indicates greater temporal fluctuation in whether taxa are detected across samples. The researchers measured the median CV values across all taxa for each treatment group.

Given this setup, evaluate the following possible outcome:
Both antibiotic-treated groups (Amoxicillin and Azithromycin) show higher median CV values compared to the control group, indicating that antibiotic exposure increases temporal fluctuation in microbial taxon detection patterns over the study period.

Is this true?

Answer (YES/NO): NO